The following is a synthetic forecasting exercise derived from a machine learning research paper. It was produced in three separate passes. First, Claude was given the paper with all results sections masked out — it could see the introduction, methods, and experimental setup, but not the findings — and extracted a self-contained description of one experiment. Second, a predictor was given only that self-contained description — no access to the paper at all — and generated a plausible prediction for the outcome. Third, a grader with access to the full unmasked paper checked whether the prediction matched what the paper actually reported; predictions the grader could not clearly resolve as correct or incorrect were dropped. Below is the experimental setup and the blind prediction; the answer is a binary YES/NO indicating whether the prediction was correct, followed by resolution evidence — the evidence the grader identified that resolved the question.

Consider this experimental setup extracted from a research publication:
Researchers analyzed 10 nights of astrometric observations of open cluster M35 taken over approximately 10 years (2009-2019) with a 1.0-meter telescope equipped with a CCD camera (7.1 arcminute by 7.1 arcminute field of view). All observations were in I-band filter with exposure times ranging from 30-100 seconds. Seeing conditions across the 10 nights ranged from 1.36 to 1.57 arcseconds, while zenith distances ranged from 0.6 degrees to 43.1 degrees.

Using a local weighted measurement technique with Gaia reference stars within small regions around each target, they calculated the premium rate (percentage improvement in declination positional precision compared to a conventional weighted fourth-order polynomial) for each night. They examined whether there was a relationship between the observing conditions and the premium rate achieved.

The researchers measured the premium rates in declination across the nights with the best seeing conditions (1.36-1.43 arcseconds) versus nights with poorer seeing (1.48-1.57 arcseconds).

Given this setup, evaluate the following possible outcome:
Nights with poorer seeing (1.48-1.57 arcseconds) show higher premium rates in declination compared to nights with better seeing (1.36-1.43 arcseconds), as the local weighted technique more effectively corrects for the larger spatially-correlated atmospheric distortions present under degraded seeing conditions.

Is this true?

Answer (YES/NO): NO